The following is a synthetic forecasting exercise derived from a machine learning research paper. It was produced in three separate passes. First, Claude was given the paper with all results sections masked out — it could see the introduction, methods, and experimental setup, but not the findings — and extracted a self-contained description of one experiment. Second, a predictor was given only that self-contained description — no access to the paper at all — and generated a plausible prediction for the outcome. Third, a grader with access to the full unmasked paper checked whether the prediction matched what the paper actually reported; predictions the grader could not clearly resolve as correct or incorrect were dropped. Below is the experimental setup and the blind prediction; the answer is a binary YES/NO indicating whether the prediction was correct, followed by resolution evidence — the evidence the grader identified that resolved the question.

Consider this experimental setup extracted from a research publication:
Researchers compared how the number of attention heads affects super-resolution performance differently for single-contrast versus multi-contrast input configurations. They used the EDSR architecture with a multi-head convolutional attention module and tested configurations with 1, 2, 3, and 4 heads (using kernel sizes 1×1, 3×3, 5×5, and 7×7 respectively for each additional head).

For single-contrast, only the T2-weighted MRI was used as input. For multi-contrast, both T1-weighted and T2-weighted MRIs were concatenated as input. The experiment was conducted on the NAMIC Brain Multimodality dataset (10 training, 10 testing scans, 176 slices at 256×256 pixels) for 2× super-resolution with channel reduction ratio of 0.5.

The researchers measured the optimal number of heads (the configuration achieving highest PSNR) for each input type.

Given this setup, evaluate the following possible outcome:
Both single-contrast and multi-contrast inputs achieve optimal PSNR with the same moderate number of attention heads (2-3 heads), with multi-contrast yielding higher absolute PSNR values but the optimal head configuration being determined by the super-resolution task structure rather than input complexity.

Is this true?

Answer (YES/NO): YES